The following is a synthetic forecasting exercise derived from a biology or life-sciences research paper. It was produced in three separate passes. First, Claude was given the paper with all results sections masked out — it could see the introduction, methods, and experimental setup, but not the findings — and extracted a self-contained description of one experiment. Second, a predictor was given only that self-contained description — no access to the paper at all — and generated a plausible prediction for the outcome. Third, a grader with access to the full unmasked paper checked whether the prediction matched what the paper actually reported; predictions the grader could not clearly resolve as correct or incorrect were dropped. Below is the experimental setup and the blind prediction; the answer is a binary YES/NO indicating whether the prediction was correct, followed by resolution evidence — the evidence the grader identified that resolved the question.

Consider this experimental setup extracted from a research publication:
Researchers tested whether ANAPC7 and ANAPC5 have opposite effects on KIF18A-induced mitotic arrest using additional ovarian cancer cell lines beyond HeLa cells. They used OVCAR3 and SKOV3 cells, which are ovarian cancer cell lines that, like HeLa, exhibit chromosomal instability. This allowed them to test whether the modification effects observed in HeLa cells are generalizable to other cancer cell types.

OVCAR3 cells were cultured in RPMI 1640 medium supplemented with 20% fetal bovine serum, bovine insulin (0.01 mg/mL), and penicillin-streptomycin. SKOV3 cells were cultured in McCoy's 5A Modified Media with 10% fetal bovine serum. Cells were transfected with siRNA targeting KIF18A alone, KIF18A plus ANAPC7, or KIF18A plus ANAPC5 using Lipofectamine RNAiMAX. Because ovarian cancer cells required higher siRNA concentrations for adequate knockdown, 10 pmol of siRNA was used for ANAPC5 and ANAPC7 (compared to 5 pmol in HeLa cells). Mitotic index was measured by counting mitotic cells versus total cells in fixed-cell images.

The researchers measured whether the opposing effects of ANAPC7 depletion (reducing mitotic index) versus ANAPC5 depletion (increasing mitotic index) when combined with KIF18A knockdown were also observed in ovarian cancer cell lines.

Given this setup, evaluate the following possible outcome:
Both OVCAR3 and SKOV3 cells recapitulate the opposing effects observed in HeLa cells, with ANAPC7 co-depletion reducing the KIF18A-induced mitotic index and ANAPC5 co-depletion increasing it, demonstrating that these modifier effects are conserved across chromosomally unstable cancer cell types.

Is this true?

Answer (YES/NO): NO